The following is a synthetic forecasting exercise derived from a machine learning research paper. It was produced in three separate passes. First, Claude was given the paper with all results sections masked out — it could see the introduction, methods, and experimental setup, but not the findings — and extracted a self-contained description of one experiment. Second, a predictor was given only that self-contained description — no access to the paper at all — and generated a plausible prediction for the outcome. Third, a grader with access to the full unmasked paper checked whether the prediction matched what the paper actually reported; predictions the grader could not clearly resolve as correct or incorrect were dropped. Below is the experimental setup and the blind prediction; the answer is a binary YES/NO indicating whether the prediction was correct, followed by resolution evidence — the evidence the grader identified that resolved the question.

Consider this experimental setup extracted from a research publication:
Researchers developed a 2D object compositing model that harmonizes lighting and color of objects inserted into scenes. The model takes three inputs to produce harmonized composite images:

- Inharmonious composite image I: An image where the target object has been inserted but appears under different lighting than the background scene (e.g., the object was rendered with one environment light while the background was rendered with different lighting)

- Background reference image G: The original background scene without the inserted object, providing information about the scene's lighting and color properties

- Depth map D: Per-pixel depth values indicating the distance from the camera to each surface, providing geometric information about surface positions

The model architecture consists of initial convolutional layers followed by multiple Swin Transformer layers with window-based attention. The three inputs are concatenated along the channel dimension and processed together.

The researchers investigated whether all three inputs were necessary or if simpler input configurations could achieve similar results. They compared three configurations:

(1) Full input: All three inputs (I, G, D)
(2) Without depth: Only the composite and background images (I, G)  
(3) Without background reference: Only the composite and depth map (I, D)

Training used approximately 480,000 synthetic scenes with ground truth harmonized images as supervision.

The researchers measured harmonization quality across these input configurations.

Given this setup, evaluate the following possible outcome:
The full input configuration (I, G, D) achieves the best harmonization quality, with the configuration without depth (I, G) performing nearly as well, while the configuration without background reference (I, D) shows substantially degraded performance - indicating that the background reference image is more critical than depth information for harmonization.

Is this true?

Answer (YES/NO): NO